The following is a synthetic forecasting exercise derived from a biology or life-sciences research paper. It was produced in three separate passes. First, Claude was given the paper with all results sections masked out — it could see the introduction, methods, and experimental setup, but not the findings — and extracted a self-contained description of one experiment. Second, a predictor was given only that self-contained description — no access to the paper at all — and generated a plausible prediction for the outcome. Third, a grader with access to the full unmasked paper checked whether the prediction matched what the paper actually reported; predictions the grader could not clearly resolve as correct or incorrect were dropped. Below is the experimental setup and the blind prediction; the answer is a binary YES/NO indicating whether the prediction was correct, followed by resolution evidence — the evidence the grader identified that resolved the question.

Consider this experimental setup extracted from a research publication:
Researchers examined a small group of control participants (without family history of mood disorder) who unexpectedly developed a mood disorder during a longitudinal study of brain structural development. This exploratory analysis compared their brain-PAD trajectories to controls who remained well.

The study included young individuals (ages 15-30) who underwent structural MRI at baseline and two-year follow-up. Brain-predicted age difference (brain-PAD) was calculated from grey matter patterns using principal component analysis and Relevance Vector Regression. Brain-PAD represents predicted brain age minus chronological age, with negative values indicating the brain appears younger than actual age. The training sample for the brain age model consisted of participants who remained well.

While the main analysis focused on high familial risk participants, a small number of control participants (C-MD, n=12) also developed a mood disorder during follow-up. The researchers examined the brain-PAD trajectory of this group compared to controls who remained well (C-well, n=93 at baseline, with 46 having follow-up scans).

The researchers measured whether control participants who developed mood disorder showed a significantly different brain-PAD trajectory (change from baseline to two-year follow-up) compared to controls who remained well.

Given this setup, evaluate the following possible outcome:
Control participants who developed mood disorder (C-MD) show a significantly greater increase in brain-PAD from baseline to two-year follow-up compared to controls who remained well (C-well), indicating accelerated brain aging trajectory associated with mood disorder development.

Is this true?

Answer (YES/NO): NO